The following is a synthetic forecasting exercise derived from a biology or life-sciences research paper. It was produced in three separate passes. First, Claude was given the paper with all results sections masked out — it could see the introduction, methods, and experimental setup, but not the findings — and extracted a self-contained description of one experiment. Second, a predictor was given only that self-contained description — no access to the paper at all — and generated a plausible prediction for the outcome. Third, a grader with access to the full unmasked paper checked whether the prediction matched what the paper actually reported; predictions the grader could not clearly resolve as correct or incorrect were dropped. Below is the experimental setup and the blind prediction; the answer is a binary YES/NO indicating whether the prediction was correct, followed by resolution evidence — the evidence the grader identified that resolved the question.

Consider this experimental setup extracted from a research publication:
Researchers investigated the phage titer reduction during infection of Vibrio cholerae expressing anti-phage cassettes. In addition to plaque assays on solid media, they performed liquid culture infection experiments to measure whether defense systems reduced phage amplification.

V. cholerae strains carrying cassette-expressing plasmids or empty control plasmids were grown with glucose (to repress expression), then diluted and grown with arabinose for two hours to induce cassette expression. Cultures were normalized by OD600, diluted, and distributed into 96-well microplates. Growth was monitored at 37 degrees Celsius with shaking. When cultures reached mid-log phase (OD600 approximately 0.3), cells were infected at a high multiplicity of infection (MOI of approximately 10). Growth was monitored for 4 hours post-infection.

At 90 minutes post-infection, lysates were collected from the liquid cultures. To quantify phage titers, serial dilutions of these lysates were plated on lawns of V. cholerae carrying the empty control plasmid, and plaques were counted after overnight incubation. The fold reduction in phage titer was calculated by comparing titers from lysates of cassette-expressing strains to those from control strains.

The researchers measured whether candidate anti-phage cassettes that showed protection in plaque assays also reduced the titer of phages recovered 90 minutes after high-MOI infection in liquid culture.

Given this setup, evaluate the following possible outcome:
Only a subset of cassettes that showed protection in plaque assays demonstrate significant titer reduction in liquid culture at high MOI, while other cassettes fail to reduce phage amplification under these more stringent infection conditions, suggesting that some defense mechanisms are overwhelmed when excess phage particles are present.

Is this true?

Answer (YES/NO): NO